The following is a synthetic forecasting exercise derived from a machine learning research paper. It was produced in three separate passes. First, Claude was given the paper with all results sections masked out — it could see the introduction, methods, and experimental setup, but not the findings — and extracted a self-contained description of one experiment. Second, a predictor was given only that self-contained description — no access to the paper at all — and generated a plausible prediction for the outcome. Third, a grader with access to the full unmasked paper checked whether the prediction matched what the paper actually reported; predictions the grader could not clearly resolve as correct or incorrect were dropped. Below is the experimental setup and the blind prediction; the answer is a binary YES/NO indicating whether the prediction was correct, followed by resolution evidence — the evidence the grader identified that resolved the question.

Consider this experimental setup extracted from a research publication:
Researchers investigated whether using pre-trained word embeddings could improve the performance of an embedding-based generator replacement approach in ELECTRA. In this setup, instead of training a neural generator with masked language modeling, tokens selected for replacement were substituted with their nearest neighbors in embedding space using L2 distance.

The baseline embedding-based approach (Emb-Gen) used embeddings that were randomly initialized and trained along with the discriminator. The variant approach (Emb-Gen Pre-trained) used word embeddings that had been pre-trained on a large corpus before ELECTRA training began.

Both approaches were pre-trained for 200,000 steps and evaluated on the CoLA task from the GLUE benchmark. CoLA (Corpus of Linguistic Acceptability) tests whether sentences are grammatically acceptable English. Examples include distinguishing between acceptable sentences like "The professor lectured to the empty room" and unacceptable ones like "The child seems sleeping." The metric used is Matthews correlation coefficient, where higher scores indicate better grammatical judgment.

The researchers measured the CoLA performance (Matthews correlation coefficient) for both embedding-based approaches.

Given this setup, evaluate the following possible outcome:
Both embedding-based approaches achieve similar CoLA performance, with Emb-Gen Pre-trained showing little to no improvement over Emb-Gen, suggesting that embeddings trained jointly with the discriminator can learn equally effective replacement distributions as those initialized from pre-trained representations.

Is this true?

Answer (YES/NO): NO